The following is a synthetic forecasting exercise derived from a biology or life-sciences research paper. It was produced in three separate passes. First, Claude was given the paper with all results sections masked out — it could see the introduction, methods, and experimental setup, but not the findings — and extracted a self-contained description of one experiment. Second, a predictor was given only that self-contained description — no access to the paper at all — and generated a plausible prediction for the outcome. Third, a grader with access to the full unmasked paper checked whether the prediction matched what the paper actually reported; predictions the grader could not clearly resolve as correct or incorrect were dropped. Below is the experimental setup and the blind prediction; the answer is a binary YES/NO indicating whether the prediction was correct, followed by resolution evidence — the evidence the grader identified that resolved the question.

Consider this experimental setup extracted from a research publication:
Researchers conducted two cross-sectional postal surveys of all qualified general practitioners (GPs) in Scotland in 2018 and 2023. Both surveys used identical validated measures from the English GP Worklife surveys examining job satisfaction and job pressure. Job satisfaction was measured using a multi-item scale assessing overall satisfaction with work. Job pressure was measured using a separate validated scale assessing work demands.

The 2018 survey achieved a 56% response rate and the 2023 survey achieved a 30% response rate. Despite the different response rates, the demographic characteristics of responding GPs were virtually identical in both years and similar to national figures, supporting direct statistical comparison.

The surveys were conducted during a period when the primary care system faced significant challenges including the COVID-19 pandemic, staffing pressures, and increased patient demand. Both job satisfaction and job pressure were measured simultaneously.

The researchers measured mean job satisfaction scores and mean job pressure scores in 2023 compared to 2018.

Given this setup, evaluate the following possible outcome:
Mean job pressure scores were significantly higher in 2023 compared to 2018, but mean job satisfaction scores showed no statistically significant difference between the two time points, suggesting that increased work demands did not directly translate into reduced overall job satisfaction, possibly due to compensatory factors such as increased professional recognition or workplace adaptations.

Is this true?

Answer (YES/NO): YES